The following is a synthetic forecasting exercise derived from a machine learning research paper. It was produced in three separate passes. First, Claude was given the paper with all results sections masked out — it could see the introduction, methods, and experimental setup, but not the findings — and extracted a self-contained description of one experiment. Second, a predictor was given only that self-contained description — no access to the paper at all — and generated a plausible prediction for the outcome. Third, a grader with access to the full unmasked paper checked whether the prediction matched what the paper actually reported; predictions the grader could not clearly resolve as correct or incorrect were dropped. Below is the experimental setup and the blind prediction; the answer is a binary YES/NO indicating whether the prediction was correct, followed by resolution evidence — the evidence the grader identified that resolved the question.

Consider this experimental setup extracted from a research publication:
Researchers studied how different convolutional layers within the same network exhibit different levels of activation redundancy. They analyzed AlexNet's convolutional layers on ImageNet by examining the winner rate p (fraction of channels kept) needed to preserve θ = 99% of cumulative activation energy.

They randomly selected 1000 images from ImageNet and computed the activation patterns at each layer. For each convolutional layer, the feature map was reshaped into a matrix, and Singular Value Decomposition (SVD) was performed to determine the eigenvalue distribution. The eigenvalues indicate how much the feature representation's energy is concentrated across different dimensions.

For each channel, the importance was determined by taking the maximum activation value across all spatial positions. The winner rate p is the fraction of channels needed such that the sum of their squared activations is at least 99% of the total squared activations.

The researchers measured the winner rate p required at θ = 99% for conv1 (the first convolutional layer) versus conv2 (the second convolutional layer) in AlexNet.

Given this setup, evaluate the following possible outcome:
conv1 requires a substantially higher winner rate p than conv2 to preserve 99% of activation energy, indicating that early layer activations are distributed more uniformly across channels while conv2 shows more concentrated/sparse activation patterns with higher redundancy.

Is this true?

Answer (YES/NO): NO